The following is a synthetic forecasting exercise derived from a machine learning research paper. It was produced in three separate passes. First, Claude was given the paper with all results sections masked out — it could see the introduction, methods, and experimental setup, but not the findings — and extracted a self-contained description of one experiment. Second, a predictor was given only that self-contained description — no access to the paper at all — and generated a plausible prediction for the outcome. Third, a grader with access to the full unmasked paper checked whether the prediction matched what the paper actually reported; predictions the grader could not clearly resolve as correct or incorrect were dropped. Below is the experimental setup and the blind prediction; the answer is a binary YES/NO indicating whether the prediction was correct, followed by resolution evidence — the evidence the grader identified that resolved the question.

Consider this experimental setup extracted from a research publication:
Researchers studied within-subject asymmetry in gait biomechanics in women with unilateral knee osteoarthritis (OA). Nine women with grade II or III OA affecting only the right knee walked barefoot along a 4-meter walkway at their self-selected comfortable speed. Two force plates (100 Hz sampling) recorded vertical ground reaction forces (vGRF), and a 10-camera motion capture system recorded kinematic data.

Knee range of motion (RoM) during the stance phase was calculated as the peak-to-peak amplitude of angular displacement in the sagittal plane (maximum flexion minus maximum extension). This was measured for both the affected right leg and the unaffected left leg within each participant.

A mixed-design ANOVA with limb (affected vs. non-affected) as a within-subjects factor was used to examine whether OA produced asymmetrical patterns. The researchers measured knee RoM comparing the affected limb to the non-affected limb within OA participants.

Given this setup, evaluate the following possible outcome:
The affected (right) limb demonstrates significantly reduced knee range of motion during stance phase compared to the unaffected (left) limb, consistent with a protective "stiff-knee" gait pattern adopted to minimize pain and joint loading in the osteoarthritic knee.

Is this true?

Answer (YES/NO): NO